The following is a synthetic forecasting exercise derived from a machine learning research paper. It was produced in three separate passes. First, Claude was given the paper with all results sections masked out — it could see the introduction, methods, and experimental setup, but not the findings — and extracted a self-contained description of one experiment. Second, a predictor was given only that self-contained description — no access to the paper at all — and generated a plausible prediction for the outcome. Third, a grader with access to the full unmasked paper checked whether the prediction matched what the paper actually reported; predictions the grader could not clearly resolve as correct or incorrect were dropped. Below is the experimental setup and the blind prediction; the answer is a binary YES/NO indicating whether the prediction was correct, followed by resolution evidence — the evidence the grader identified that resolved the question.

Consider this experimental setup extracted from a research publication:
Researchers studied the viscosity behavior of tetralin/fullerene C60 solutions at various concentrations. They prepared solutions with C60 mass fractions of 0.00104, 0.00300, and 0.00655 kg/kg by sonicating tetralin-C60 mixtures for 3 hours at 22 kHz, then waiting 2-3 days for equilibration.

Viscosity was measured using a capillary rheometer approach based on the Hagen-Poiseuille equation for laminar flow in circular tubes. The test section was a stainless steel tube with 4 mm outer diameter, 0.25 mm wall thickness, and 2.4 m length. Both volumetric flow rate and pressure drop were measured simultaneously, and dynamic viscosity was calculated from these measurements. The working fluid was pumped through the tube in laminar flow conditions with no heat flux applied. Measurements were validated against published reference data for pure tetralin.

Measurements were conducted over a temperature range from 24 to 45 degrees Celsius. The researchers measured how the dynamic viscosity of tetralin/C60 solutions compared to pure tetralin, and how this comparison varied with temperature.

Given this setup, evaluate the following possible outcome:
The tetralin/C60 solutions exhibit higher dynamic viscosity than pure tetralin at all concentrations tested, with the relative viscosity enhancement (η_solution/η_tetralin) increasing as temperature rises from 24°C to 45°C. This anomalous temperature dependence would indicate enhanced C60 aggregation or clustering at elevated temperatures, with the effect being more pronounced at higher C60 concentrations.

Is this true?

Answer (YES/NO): YES